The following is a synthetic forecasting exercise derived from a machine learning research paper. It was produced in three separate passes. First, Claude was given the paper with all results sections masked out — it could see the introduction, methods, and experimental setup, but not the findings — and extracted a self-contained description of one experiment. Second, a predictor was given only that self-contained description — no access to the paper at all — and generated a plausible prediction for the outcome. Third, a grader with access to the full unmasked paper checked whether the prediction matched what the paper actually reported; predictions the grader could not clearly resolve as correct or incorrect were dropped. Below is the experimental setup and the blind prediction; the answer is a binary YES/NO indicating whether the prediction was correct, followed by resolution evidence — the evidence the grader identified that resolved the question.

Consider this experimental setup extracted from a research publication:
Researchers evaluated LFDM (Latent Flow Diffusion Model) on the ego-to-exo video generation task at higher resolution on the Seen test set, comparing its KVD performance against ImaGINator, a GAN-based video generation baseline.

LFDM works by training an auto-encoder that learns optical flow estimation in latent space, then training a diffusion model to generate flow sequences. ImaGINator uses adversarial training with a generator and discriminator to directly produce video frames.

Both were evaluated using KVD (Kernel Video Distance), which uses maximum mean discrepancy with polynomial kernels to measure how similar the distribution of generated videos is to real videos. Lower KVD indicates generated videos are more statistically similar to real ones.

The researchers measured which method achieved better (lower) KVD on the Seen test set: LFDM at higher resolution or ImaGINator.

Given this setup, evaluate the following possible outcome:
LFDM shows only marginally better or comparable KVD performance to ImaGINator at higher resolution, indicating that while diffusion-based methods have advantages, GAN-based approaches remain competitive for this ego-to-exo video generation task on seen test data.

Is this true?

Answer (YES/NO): NO